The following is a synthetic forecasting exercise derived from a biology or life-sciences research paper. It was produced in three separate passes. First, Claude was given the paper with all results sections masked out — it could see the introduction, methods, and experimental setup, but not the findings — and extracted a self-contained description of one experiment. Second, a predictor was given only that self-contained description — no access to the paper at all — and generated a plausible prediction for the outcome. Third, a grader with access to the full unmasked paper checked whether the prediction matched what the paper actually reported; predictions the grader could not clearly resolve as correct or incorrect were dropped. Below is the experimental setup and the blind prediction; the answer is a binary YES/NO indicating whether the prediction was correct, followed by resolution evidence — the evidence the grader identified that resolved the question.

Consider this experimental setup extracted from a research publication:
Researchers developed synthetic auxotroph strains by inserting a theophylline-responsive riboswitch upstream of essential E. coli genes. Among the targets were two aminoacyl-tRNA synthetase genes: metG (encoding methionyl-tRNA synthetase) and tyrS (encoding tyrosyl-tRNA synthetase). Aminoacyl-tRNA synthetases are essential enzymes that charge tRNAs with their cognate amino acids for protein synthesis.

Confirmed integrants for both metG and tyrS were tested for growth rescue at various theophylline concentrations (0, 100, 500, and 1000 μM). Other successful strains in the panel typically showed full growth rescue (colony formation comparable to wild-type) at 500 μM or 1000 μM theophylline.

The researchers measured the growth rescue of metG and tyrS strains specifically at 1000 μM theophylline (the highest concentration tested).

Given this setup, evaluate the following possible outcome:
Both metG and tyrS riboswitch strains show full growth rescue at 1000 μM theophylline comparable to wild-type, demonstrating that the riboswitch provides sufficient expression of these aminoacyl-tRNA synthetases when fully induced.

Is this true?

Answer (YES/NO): NO